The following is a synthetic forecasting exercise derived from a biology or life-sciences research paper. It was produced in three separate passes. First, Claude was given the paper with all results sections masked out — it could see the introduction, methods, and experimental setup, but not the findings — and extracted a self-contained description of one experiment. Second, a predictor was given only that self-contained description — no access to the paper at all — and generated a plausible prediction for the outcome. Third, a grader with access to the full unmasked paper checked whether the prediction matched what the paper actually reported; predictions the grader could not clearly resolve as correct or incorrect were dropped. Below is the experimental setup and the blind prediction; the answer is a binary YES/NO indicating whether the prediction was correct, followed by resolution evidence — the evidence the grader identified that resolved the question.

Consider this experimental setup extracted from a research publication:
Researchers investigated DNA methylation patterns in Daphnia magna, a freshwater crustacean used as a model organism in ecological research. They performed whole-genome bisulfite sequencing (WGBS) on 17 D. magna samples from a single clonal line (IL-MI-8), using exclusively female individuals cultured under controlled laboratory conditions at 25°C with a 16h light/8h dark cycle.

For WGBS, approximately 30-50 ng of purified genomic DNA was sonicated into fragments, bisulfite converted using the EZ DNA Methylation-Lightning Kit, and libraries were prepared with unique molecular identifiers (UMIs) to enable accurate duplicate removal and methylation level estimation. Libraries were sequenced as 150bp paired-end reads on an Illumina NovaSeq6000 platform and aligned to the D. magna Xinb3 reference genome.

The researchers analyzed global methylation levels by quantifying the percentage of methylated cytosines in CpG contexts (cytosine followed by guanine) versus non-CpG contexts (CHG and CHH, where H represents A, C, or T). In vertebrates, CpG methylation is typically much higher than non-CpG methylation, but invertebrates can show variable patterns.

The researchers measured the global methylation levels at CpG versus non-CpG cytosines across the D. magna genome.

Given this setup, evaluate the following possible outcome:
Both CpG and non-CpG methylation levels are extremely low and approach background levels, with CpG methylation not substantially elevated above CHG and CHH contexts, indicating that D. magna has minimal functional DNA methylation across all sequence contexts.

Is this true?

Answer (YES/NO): NO